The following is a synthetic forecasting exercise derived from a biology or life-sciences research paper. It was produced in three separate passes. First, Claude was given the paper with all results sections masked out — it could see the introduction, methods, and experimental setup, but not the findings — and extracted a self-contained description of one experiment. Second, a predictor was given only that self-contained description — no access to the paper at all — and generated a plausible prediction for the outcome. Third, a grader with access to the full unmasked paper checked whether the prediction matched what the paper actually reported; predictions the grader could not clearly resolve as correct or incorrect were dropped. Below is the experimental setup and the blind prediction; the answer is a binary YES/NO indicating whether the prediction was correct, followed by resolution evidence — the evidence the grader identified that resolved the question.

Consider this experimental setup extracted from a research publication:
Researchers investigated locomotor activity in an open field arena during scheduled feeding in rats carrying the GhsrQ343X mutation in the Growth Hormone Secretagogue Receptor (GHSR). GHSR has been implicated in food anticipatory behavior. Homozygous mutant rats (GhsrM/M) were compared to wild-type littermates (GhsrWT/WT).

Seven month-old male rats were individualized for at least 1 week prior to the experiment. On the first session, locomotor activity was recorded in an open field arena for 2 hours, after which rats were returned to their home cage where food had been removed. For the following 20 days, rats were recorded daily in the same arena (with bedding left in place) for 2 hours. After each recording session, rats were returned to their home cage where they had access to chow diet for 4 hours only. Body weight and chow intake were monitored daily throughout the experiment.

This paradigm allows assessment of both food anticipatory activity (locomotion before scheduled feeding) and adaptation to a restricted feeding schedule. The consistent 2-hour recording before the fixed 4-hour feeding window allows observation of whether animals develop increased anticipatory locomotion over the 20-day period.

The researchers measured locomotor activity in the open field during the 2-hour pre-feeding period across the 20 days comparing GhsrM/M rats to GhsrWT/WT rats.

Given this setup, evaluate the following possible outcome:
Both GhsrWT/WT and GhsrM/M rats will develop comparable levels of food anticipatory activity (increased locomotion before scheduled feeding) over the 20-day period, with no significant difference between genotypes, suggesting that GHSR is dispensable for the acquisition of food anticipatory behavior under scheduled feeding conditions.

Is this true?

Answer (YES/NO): NO